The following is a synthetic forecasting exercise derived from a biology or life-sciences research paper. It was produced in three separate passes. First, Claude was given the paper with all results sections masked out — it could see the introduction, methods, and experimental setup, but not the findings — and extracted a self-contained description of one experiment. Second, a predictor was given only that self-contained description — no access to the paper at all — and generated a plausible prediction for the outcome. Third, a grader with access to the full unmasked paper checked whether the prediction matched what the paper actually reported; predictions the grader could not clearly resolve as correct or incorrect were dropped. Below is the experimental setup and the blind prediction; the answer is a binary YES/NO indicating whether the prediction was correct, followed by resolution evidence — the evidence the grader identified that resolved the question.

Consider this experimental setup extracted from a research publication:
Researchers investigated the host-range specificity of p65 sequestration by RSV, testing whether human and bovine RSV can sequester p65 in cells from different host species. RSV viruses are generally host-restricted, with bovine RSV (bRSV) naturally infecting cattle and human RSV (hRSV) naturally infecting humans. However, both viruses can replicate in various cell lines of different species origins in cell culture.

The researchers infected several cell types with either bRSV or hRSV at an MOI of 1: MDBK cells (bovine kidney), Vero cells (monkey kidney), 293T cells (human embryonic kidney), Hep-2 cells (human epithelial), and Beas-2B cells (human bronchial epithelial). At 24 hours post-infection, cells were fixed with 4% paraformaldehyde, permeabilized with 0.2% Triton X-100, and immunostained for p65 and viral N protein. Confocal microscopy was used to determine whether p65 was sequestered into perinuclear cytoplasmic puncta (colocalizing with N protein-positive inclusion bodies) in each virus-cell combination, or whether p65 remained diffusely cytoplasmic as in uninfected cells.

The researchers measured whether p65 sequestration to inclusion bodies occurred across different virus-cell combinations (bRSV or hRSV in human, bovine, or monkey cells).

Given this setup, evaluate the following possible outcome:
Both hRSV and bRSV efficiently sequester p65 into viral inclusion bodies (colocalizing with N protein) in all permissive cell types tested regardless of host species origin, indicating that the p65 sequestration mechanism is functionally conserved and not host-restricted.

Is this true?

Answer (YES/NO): YES